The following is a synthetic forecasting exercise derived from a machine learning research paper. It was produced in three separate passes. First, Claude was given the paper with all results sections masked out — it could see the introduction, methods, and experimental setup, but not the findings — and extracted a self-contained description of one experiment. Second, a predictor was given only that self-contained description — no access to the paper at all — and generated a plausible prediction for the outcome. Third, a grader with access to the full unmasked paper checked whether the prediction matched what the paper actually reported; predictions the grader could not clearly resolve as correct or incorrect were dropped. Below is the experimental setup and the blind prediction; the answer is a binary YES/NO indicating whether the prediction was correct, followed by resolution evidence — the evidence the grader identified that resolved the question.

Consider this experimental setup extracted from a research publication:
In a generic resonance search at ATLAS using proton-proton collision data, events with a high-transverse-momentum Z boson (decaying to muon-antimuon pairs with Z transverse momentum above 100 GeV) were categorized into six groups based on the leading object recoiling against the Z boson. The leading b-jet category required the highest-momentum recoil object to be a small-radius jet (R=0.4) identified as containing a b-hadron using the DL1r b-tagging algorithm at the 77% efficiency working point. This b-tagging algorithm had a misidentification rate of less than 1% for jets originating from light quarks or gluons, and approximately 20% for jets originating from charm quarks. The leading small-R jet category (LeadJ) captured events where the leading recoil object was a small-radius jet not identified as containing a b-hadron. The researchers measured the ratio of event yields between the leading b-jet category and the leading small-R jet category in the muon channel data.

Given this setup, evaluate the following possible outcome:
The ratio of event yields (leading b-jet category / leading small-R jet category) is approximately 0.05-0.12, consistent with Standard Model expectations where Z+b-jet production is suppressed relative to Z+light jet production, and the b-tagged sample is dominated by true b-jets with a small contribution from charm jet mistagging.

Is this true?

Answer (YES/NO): YES